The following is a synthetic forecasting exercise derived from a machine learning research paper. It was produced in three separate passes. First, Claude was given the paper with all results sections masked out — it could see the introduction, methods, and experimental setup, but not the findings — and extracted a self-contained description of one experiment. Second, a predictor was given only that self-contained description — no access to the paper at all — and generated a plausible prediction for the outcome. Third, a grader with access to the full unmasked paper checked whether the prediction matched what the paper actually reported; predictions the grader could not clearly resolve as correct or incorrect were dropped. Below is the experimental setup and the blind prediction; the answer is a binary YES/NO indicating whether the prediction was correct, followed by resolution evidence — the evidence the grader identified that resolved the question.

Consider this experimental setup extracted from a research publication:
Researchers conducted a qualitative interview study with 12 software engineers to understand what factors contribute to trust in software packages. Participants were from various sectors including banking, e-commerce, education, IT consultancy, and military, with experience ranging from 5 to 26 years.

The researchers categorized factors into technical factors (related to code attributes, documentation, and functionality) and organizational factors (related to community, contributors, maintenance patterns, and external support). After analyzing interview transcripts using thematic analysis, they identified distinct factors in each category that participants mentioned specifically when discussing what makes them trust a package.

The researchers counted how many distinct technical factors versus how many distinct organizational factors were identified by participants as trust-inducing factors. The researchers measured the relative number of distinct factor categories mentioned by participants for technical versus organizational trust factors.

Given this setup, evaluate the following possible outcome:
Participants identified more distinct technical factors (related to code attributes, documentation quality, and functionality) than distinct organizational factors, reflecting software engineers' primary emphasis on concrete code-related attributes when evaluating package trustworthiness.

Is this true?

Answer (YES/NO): NO